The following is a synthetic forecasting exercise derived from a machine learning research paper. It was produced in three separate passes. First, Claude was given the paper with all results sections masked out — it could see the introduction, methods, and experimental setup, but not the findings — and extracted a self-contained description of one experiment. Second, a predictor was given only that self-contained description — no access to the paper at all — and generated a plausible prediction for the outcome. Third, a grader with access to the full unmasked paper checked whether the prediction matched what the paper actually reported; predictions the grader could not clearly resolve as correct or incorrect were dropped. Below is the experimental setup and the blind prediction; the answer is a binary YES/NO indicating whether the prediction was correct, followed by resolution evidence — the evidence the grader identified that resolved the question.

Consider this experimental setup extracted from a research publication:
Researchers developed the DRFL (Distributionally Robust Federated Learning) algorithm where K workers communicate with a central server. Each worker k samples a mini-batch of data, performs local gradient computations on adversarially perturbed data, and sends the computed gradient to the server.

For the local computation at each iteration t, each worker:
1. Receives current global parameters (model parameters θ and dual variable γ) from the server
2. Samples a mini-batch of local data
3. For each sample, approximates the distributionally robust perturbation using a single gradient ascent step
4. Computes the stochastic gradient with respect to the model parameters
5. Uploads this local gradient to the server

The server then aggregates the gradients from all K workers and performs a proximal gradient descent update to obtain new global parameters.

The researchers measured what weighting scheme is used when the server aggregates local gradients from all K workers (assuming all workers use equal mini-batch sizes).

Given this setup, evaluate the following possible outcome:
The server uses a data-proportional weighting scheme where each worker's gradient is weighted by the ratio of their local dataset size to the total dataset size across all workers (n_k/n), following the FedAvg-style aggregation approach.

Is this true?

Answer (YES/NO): NO